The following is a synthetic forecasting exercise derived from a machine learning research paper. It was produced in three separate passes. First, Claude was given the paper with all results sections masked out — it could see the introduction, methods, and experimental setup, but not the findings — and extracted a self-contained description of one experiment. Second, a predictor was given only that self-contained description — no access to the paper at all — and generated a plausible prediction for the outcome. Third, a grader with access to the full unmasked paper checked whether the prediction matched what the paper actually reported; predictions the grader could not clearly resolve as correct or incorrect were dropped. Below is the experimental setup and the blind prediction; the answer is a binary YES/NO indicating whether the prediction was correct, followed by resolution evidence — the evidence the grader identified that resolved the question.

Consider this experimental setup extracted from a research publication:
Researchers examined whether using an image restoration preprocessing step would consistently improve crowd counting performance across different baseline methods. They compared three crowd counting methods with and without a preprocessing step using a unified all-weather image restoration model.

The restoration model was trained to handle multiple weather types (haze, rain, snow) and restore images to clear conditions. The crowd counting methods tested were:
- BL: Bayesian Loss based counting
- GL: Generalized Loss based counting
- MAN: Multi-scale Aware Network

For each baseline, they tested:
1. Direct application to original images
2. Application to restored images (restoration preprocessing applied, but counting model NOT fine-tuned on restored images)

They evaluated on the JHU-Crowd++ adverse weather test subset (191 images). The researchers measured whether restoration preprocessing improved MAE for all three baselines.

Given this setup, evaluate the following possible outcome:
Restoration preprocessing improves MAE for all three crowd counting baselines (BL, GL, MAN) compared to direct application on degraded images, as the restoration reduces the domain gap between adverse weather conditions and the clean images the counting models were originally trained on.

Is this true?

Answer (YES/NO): NO